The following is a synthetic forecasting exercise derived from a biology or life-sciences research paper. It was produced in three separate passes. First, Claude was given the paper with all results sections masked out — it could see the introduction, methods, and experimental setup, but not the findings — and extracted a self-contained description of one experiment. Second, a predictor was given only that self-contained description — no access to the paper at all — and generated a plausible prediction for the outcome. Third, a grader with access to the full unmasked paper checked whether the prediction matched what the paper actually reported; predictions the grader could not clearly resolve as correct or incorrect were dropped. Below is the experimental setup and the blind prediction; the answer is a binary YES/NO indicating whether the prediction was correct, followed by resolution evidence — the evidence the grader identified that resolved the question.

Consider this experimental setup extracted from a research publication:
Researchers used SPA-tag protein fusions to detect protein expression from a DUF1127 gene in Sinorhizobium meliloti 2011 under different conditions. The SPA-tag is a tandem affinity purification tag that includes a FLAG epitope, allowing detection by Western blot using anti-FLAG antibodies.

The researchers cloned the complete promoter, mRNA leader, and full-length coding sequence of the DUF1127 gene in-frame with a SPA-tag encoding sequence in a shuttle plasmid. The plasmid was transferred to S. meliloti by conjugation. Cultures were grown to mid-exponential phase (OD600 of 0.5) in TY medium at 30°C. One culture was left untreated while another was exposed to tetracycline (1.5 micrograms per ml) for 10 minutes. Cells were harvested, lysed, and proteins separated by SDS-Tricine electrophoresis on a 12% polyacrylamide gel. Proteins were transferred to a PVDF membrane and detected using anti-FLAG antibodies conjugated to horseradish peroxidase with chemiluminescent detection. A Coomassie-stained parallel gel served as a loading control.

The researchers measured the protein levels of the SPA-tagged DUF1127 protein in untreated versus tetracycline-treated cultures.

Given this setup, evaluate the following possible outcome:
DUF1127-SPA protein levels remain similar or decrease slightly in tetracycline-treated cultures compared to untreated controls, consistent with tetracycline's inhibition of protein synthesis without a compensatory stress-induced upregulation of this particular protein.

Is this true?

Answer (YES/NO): NO